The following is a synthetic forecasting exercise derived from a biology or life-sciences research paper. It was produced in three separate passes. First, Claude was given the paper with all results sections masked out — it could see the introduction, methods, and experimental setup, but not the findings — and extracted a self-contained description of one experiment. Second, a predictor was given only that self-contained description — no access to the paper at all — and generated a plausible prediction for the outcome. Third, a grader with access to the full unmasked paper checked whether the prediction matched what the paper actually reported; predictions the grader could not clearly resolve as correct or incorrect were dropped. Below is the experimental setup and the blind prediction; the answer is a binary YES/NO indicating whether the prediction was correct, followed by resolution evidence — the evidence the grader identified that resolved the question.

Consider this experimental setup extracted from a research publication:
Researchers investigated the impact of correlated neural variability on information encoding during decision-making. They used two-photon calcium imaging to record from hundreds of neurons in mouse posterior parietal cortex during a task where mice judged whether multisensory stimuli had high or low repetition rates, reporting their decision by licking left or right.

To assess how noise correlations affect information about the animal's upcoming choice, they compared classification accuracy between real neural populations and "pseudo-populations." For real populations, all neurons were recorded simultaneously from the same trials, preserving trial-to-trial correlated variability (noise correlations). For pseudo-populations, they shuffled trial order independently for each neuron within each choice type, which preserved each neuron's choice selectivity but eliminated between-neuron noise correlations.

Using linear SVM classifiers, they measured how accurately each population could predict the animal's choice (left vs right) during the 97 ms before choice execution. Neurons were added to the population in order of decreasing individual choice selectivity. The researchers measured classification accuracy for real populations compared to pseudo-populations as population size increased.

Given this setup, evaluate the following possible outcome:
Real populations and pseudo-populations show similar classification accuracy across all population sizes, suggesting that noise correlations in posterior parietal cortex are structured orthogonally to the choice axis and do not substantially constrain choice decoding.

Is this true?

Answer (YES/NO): NO